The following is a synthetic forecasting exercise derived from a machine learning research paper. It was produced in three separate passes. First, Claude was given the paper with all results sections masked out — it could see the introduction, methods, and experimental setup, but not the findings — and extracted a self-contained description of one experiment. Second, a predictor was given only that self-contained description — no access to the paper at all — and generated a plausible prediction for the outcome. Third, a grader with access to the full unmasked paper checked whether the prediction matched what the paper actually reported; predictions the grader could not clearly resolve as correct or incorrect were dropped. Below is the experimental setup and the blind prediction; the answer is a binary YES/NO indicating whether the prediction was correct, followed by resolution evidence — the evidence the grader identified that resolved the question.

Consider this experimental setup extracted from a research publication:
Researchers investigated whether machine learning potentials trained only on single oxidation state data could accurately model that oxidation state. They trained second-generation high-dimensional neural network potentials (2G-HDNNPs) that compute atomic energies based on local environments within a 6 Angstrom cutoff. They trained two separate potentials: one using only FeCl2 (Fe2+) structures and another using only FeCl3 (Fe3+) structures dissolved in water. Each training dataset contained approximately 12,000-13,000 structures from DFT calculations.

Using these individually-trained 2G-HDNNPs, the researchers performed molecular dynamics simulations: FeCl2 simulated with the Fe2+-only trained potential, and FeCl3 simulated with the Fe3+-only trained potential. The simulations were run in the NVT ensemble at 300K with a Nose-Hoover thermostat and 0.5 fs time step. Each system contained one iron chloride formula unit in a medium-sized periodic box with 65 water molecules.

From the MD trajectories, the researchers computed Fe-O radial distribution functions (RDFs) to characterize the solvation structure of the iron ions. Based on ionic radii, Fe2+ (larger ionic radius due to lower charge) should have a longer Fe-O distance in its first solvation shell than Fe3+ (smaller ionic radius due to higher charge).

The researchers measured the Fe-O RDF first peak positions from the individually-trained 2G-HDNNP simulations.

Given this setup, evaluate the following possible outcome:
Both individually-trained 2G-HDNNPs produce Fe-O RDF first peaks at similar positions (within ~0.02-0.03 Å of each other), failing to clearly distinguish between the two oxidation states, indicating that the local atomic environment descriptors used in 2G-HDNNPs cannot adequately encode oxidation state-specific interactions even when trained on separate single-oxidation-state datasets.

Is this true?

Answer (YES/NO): NO